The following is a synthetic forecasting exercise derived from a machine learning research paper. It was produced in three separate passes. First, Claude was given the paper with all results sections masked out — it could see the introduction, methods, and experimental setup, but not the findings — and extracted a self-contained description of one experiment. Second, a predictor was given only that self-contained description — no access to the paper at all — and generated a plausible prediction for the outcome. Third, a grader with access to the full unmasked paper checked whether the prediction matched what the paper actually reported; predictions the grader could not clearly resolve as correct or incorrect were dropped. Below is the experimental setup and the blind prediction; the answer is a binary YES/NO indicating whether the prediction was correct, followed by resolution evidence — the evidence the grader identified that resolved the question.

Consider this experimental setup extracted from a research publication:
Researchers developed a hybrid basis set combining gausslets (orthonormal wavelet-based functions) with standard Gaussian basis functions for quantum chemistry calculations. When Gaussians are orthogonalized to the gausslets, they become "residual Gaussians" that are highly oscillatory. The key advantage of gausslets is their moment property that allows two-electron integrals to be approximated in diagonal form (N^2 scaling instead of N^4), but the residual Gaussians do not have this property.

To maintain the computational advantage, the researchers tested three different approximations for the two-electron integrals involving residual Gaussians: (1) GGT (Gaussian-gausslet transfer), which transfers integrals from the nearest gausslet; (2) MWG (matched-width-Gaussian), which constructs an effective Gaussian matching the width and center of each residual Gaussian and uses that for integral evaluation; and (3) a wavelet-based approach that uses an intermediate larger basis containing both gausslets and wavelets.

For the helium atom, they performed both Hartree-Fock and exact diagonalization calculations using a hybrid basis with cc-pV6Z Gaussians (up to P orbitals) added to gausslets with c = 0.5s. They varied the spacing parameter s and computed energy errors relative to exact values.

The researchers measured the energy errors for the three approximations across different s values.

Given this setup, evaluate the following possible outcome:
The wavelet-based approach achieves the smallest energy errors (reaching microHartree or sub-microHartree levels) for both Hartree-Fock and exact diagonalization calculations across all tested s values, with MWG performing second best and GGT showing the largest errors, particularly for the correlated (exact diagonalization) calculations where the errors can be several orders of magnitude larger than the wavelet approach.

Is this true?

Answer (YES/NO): NO